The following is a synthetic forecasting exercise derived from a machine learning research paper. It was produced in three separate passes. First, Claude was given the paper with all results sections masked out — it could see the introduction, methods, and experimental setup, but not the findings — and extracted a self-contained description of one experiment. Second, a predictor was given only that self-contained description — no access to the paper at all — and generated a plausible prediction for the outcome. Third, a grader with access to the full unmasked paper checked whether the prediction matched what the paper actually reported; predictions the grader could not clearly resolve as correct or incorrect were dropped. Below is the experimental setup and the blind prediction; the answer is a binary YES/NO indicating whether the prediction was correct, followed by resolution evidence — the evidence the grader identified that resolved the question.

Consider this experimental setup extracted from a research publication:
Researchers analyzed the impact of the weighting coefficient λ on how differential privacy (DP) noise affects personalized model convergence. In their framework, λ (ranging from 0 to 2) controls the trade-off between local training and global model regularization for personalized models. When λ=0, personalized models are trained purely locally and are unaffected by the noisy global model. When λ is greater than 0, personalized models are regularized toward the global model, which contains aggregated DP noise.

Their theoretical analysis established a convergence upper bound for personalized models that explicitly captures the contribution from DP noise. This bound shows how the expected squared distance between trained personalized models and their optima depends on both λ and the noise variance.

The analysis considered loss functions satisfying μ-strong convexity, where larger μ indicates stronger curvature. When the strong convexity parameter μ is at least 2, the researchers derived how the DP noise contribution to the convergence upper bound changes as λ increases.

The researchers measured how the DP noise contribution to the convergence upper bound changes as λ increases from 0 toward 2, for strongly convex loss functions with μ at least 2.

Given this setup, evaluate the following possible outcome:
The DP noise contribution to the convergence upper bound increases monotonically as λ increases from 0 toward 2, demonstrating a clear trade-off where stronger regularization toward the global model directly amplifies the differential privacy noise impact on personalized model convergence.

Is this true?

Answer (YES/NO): YES